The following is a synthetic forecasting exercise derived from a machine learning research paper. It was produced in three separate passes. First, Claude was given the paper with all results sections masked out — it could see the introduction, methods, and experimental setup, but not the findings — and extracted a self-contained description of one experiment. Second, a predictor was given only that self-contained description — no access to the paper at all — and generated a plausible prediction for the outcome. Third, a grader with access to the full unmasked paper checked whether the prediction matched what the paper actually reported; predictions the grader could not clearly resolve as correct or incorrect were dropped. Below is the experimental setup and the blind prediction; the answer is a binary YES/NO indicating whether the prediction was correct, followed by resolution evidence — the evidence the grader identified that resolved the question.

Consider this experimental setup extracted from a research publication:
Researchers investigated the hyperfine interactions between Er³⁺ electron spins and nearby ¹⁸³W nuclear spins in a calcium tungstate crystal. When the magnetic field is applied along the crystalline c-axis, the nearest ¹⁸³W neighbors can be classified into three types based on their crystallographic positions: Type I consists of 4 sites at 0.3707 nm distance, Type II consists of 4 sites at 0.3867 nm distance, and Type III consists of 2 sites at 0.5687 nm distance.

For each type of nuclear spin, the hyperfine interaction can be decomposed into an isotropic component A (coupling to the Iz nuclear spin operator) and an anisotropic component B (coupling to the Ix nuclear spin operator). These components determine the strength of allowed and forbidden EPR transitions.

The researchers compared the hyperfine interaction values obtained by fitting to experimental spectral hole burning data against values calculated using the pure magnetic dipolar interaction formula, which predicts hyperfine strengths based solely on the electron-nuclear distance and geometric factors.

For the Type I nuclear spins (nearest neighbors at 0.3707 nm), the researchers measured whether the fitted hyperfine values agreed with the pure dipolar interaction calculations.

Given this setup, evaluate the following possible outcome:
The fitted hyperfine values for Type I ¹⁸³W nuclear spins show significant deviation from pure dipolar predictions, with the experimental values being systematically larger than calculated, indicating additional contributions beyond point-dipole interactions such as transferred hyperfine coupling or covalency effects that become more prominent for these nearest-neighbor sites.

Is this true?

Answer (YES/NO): NO